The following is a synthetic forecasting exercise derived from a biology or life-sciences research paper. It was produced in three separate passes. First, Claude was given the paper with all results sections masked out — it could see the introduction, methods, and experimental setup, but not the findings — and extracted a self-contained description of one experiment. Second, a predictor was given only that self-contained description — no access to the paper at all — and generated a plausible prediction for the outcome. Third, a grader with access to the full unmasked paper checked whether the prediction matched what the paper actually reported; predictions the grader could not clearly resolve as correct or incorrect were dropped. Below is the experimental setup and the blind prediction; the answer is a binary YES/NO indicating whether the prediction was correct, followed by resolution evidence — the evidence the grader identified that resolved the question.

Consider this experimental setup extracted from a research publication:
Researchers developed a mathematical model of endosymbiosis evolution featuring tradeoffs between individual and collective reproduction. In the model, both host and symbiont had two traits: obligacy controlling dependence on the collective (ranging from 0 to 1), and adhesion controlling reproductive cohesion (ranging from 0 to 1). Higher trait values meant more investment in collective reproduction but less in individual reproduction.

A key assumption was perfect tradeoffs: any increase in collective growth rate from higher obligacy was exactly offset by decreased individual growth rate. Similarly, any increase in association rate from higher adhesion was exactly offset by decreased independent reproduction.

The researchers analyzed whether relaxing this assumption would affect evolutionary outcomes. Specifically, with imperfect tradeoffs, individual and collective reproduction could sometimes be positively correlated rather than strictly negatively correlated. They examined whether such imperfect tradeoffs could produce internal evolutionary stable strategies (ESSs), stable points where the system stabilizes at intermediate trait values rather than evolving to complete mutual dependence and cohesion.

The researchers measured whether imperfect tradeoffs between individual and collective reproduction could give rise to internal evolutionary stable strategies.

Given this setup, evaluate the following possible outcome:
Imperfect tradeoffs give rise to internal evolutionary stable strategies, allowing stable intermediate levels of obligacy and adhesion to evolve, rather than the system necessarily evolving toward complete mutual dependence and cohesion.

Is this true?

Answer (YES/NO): YES